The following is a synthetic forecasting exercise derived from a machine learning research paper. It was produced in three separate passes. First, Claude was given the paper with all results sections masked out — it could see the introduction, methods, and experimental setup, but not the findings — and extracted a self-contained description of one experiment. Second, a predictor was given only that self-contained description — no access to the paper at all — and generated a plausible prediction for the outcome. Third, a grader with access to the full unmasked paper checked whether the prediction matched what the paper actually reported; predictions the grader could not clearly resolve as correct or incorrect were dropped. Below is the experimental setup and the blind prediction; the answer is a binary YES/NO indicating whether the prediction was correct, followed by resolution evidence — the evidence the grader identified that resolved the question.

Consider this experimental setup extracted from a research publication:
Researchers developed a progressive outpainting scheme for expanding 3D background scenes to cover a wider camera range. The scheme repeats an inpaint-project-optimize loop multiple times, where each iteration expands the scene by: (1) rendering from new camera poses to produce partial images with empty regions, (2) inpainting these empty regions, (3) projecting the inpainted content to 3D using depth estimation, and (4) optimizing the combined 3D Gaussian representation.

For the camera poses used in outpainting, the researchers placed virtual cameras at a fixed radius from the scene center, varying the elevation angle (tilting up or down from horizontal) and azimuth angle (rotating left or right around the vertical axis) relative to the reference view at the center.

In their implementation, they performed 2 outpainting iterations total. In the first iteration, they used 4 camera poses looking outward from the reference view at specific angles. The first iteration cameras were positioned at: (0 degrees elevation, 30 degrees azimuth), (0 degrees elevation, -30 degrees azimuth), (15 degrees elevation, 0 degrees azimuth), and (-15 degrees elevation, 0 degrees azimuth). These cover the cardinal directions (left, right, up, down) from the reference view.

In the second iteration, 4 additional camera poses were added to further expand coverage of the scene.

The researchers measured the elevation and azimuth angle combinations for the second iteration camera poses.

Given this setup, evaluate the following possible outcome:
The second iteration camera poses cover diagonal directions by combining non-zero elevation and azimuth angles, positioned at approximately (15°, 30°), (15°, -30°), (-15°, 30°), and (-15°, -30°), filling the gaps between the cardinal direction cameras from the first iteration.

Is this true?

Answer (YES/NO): YES